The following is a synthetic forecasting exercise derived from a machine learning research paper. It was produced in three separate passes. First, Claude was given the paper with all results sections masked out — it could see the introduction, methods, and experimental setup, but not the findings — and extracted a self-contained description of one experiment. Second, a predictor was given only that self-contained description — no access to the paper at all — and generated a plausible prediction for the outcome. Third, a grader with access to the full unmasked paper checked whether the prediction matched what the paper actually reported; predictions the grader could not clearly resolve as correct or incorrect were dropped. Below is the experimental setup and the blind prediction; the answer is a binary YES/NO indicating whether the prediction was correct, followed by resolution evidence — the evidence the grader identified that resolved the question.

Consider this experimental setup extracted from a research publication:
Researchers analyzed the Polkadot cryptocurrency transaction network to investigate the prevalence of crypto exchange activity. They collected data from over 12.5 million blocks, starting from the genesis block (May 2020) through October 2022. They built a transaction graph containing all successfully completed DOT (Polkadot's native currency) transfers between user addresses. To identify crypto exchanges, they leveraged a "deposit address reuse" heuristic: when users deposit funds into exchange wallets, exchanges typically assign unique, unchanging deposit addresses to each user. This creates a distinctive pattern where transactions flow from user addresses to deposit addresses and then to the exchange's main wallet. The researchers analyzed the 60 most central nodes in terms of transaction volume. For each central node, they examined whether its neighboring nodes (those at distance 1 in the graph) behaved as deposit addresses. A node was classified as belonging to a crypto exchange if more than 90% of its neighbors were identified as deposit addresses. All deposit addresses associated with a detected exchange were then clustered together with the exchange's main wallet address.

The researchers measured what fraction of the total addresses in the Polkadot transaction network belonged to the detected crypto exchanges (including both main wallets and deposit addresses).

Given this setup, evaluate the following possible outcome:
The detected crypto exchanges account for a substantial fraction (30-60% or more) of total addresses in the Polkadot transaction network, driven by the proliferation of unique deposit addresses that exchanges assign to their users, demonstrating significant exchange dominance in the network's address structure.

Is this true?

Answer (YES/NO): YES